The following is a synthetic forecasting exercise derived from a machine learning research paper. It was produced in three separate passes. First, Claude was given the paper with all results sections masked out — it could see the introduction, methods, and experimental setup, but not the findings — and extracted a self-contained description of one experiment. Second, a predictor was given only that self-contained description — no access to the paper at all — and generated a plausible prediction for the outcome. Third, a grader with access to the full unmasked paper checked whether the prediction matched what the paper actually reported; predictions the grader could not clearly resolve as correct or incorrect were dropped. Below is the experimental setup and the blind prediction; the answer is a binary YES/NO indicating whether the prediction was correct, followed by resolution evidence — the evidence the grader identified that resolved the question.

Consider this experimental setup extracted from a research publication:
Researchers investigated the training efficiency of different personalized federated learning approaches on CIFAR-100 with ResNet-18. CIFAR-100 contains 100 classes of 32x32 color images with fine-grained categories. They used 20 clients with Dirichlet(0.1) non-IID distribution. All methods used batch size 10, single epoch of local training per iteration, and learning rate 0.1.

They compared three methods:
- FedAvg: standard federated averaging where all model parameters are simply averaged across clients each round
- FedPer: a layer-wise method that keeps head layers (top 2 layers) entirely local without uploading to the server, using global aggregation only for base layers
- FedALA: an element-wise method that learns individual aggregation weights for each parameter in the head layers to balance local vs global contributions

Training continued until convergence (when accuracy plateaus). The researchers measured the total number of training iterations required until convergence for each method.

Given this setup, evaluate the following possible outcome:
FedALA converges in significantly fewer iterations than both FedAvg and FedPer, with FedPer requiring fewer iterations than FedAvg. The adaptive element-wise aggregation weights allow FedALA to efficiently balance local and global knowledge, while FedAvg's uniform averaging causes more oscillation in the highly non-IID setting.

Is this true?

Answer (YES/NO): NO